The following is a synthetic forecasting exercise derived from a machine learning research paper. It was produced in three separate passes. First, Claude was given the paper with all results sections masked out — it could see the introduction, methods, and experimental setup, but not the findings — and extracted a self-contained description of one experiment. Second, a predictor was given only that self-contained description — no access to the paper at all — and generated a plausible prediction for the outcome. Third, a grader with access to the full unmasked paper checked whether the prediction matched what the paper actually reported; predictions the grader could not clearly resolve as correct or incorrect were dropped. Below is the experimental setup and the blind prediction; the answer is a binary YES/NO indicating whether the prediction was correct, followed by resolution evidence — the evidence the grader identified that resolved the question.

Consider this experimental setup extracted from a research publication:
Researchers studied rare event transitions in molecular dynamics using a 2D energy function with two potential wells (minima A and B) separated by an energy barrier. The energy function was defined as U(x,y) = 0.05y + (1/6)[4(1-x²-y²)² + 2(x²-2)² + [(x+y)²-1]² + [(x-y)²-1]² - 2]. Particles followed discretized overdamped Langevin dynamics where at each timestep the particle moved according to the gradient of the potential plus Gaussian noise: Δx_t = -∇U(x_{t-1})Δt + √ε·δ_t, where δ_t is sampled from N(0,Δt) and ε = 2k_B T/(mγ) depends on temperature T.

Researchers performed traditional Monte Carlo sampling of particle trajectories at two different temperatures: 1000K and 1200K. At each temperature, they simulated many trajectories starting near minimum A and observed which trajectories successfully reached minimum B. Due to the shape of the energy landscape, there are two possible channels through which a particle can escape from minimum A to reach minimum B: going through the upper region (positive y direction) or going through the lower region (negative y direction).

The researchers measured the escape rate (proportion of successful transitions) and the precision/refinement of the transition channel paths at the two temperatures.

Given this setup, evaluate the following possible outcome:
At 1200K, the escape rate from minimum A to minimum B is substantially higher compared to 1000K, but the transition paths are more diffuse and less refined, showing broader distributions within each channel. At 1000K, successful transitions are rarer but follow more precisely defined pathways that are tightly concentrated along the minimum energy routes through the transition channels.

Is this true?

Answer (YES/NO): YES